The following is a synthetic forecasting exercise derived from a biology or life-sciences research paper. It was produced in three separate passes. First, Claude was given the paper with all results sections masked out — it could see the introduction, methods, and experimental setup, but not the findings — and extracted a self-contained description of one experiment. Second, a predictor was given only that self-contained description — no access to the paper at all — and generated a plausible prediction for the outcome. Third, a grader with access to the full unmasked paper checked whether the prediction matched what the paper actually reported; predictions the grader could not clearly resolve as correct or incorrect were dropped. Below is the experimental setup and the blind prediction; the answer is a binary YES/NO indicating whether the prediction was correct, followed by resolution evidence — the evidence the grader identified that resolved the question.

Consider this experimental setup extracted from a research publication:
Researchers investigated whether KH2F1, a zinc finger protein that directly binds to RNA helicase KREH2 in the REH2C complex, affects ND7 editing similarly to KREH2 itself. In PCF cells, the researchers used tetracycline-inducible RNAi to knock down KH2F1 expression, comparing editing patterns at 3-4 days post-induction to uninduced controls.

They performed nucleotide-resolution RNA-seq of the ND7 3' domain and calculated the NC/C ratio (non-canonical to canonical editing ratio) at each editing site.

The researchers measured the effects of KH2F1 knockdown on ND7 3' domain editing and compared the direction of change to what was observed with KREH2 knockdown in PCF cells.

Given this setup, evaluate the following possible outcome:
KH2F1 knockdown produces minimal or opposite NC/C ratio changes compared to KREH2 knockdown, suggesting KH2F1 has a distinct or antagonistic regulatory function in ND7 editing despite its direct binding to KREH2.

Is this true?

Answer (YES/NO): NO